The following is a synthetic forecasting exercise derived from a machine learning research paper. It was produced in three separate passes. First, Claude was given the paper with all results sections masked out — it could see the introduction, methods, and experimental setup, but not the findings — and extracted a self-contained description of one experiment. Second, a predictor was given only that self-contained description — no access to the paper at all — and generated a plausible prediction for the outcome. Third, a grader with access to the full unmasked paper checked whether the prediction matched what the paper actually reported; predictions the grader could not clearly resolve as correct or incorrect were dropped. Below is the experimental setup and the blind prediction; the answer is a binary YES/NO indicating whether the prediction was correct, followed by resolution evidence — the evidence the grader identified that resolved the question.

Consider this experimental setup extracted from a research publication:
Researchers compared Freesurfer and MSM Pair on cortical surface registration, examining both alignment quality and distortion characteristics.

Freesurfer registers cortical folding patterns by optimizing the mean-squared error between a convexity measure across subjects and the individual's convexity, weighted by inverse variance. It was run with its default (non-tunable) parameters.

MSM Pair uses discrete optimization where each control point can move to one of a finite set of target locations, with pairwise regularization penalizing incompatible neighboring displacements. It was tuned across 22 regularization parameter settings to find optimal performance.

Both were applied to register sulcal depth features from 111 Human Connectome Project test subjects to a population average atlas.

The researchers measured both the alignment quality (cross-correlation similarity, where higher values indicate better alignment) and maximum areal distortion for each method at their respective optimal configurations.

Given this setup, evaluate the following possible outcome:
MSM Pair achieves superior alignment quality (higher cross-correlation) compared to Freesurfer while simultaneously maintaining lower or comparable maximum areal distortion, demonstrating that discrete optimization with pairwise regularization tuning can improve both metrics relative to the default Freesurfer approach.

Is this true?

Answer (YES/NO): YES